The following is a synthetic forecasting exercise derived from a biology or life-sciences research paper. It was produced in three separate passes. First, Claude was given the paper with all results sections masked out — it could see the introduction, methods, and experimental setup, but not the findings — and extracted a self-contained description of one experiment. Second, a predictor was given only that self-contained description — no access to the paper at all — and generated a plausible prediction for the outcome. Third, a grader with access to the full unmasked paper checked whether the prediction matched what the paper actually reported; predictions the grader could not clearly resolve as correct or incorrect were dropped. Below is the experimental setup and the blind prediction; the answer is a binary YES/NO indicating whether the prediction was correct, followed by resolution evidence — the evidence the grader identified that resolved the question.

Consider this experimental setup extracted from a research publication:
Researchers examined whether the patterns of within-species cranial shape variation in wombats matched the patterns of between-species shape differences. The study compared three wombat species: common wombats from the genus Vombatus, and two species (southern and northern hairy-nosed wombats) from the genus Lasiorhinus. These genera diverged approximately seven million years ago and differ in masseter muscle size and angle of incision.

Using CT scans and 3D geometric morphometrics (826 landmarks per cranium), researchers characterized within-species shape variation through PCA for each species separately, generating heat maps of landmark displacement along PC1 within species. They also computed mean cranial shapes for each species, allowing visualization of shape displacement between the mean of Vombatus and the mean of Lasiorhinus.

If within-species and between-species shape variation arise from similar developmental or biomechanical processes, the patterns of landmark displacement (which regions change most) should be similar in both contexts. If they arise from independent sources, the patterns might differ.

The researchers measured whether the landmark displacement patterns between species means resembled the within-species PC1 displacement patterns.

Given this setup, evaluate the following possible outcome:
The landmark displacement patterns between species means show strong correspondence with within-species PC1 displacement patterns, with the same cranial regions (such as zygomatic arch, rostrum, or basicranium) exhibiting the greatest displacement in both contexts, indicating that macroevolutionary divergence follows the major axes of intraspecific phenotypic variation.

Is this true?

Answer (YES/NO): NO